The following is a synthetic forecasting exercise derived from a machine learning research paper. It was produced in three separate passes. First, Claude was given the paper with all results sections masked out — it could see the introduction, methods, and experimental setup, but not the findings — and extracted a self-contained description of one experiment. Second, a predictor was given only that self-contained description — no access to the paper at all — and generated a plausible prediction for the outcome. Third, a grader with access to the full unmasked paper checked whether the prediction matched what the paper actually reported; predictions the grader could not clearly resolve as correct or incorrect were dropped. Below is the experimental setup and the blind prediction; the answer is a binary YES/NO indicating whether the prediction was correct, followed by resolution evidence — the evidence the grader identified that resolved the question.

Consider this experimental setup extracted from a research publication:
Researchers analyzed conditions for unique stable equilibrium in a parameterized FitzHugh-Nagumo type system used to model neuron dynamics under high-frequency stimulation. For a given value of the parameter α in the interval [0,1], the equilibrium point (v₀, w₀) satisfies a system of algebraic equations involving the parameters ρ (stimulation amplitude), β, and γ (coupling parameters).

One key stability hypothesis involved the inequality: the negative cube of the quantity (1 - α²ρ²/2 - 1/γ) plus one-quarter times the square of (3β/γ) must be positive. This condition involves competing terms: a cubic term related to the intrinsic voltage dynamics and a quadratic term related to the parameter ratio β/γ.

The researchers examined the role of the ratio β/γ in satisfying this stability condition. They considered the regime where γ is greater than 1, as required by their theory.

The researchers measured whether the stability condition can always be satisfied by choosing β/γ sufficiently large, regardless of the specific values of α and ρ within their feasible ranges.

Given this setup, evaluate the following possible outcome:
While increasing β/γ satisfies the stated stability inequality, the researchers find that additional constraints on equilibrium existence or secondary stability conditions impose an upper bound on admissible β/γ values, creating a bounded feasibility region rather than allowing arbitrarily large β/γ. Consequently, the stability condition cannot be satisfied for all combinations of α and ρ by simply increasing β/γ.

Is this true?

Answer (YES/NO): NO